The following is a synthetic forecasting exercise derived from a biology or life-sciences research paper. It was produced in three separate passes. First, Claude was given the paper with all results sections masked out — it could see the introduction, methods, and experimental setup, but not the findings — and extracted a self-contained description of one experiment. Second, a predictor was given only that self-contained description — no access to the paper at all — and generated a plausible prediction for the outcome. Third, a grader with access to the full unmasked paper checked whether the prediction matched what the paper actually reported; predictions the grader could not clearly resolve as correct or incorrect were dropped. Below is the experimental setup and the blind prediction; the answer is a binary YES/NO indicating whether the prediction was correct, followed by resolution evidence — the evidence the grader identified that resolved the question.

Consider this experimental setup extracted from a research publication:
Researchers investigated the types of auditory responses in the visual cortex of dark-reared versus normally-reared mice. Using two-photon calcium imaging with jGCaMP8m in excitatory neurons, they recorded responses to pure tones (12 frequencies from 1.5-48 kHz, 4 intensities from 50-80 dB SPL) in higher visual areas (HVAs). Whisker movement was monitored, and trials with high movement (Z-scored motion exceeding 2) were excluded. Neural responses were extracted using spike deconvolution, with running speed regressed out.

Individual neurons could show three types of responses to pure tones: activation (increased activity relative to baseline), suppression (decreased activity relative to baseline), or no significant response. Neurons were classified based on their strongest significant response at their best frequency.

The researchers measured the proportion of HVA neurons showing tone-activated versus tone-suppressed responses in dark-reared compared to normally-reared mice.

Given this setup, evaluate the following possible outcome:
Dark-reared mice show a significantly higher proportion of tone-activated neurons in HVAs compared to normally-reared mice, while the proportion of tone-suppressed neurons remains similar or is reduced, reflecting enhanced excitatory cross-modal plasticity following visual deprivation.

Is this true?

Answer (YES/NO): NO